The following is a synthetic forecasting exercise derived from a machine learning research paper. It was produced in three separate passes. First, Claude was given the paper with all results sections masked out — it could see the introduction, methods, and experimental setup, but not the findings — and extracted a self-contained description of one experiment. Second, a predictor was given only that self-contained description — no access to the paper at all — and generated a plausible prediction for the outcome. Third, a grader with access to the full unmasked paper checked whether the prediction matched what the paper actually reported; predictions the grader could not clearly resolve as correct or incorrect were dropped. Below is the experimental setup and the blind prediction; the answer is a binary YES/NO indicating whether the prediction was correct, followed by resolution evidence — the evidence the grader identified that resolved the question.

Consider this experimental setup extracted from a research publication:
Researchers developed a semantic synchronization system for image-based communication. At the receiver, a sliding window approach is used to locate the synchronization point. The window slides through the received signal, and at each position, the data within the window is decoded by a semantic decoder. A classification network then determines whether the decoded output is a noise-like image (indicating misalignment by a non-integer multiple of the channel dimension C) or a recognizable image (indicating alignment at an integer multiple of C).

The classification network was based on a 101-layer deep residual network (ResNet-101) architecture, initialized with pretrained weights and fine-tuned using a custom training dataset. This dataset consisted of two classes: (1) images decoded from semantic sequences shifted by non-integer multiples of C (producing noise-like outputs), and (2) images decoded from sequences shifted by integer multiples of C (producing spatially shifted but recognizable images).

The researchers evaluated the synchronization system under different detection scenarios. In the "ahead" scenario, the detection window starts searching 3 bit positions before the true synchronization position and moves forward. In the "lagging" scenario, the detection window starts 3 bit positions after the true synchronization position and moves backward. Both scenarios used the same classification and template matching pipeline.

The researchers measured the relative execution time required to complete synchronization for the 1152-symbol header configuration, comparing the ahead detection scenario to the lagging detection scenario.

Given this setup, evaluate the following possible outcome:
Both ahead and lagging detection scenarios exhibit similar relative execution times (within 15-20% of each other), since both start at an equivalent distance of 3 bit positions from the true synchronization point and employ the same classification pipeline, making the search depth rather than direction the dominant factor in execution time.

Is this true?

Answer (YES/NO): NO